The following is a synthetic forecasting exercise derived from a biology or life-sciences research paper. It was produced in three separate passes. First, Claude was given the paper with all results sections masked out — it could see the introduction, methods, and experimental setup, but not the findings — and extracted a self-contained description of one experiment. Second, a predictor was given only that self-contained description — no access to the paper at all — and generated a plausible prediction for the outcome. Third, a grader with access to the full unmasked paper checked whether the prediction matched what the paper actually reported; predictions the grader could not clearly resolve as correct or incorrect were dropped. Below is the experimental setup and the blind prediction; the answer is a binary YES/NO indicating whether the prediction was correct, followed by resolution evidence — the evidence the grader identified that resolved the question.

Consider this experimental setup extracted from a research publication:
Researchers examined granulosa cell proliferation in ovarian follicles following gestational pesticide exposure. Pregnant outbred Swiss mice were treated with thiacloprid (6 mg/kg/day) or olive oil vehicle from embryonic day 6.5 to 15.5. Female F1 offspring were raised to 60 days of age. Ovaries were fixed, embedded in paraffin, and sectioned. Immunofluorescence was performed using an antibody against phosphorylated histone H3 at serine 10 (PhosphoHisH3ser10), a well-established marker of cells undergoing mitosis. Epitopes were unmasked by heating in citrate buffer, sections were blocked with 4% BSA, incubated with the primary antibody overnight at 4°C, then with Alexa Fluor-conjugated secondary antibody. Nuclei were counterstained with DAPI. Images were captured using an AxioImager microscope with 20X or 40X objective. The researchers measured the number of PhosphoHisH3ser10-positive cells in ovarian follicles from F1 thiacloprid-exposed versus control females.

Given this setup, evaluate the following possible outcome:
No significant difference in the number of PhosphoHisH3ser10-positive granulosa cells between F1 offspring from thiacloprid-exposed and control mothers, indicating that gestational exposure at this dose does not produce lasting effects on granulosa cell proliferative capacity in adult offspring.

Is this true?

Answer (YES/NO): NO